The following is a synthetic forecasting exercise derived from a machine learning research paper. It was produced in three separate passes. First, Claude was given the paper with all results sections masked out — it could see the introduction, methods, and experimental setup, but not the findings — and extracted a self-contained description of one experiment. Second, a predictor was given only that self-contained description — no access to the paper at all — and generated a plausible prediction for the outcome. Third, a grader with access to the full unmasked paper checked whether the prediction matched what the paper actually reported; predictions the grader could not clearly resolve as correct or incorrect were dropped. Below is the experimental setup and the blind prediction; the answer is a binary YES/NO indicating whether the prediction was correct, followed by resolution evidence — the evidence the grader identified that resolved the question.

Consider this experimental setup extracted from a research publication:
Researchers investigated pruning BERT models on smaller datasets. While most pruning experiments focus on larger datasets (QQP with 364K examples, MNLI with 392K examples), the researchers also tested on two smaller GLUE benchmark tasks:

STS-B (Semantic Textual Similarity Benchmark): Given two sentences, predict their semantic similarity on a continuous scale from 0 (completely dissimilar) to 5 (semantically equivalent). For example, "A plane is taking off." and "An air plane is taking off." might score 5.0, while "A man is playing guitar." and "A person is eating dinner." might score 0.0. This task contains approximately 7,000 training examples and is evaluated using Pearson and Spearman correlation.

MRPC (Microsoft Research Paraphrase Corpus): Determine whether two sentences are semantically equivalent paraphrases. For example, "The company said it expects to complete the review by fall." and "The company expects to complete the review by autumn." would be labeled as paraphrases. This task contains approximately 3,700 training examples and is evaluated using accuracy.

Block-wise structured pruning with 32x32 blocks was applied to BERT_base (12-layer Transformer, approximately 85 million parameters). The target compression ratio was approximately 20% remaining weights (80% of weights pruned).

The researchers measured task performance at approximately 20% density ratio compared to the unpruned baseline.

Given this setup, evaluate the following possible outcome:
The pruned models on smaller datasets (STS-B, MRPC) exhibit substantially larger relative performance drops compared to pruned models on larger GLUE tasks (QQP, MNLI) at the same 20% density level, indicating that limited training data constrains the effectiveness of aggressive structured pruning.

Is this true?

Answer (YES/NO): NO